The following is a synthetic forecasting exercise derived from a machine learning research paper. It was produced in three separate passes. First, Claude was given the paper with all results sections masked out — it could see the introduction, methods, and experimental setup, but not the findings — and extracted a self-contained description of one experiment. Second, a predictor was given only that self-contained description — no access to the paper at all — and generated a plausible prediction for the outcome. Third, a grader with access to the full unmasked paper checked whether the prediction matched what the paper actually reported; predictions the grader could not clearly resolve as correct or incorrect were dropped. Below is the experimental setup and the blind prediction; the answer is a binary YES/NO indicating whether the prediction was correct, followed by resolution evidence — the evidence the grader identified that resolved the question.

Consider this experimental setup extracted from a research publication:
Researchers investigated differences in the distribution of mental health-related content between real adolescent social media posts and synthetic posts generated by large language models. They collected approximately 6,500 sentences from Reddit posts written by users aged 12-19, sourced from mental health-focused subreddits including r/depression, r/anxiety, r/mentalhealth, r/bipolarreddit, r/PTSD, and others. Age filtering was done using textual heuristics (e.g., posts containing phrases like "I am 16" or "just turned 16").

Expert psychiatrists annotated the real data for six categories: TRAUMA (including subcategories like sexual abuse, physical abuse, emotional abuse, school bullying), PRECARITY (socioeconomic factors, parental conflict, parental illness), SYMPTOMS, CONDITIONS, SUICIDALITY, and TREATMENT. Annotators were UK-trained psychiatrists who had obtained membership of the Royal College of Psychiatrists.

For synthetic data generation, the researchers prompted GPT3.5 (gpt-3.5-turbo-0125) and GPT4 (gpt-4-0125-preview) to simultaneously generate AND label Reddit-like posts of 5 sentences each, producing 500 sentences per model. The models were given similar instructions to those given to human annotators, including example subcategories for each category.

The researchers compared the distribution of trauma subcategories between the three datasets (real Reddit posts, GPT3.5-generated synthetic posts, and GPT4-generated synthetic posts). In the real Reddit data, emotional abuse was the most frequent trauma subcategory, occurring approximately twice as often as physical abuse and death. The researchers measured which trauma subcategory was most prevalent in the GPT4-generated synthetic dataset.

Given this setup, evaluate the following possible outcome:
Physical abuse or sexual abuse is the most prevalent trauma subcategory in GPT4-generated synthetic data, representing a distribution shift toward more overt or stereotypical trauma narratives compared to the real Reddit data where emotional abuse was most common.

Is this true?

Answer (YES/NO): NO